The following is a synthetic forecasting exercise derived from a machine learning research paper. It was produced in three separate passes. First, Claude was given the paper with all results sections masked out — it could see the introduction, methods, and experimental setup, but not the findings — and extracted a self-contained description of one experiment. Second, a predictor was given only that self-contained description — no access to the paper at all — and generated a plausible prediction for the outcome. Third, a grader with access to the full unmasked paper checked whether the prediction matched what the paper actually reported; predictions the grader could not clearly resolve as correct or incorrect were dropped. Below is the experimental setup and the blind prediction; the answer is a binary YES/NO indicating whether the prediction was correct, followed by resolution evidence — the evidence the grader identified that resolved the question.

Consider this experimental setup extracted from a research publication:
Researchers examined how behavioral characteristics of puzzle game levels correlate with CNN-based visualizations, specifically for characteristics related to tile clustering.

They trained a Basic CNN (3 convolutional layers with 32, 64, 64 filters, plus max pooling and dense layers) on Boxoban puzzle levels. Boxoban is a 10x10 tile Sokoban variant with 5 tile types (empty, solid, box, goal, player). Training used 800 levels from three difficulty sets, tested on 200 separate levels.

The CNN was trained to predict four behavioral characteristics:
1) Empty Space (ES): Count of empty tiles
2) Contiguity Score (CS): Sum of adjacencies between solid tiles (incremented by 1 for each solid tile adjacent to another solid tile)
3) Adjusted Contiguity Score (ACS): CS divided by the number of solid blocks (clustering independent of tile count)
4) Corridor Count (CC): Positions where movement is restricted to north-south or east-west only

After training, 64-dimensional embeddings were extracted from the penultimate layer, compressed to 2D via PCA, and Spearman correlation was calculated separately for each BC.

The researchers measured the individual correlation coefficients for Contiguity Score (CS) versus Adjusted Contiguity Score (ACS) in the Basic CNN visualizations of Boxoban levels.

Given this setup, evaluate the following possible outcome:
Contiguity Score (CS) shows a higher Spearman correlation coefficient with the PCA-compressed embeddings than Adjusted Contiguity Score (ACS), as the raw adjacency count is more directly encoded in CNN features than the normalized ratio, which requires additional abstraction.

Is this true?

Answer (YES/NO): YES